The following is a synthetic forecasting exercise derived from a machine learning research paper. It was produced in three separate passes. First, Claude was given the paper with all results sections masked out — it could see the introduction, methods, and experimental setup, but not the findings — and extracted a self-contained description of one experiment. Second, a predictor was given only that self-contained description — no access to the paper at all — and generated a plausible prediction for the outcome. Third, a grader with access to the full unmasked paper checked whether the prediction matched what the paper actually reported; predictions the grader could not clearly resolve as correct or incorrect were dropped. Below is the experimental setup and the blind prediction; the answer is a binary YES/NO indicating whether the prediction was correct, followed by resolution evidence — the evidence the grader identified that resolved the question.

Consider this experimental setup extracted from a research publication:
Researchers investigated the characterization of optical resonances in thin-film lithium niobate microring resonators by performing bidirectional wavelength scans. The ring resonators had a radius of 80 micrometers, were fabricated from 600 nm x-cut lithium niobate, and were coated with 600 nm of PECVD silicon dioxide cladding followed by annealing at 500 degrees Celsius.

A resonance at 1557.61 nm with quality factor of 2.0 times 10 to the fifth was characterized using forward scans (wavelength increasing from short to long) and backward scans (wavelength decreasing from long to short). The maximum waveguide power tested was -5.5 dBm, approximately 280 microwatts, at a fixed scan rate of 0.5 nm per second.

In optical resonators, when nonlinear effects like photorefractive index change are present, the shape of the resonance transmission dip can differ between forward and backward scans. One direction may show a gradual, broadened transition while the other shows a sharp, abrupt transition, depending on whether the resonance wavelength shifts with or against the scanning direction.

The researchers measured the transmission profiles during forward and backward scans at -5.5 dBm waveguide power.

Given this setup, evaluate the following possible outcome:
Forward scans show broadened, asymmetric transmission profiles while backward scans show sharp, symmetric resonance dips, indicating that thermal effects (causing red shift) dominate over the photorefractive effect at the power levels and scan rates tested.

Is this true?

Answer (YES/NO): NO